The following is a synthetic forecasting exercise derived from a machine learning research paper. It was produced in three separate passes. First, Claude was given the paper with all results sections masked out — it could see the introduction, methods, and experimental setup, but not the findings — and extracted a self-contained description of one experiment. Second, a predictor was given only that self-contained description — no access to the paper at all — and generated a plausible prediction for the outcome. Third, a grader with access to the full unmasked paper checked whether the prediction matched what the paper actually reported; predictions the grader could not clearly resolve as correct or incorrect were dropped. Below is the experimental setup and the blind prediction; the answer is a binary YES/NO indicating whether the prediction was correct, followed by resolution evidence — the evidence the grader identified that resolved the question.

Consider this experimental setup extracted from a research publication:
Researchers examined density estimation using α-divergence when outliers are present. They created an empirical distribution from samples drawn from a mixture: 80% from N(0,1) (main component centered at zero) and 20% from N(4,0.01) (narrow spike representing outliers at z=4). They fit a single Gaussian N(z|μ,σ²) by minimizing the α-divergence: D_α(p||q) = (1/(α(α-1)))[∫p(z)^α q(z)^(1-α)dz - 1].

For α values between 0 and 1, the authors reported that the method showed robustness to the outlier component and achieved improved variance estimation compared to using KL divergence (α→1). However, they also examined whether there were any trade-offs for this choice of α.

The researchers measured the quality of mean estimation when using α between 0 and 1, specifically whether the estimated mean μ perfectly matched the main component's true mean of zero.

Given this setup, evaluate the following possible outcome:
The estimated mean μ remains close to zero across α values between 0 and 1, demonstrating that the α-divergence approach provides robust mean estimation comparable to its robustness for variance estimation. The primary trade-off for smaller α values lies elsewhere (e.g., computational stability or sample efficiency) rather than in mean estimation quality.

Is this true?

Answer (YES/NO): NO